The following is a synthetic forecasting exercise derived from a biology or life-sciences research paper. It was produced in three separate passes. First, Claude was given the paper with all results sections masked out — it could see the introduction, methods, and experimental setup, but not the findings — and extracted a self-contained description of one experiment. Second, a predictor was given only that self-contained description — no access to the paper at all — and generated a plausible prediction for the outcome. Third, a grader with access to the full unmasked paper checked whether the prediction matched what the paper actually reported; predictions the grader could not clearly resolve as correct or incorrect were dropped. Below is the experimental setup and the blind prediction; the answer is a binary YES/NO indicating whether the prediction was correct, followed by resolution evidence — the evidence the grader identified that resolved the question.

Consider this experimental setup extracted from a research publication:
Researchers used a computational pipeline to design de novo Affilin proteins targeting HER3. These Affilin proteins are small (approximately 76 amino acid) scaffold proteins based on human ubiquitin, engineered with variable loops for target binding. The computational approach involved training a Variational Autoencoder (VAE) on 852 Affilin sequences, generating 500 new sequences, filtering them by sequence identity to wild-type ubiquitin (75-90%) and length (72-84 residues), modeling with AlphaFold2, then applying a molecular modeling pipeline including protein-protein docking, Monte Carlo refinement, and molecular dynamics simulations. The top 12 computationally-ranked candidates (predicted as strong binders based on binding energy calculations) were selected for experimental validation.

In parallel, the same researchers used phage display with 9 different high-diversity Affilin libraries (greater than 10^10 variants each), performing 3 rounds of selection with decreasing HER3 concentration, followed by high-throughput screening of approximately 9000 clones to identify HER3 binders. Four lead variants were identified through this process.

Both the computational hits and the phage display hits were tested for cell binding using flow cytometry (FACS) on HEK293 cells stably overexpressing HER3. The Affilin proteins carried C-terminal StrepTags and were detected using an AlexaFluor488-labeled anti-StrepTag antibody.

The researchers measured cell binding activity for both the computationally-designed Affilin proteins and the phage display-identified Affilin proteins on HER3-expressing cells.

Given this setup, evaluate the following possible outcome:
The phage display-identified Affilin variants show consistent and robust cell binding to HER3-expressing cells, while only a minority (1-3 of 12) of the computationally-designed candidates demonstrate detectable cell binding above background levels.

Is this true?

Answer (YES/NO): NO